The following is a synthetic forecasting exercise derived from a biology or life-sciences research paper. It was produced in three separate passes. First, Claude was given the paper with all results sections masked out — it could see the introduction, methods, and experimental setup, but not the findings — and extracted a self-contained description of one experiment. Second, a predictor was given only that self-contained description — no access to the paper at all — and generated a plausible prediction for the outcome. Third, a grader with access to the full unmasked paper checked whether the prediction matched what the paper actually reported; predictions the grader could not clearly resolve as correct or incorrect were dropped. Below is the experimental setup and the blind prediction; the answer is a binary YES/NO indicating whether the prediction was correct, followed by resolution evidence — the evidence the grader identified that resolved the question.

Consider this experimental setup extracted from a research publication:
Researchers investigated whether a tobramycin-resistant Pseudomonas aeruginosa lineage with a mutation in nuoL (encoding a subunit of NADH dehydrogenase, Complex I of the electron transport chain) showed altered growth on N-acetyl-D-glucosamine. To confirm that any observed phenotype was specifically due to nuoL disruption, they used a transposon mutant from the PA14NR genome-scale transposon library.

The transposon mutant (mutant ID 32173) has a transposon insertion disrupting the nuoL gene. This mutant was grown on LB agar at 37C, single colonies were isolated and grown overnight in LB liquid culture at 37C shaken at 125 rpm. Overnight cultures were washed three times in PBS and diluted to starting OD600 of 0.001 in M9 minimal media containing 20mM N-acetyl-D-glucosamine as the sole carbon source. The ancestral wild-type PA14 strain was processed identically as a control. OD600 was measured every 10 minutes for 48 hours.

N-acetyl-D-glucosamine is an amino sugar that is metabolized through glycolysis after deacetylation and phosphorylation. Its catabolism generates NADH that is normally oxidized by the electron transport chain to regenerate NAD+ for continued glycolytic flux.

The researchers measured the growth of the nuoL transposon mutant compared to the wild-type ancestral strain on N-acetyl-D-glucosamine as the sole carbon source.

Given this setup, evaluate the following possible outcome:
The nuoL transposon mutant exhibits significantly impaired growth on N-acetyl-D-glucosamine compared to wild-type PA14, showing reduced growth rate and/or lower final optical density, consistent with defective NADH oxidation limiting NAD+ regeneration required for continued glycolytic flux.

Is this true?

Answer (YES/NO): NO